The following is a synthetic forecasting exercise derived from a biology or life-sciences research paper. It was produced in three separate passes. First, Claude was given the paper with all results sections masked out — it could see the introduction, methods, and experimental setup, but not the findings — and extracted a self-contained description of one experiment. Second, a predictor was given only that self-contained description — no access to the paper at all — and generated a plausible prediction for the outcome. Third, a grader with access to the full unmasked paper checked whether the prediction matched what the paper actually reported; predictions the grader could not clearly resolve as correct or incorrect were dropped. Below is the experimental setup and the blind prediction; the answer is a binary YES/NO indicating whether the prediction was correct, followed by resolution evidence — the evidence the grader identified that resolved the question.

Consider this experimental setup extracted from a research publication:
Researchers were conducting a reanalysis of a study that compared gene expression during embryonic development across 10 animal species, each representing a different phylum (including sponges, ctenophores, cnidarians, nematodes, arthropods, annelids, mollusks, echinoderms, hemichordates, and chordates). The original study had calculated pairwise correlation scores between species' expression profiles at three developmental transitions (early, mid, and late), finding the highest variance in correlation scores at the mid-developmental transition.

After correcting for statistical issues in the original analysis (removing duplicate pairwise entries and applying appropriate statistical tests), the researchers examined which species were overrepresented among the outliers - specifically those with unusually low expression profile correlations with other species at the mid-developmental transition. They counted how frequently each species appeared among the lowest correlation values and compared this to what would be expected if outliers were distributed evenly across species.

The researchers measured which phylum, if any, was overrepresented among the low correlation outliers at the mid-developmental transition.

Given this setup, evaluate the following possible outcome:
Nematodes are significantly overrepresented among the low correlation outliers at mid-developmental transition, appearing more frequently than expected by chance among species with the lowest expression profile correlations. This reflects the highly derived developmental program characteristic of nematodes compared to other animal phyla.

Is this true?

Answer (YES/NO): NO